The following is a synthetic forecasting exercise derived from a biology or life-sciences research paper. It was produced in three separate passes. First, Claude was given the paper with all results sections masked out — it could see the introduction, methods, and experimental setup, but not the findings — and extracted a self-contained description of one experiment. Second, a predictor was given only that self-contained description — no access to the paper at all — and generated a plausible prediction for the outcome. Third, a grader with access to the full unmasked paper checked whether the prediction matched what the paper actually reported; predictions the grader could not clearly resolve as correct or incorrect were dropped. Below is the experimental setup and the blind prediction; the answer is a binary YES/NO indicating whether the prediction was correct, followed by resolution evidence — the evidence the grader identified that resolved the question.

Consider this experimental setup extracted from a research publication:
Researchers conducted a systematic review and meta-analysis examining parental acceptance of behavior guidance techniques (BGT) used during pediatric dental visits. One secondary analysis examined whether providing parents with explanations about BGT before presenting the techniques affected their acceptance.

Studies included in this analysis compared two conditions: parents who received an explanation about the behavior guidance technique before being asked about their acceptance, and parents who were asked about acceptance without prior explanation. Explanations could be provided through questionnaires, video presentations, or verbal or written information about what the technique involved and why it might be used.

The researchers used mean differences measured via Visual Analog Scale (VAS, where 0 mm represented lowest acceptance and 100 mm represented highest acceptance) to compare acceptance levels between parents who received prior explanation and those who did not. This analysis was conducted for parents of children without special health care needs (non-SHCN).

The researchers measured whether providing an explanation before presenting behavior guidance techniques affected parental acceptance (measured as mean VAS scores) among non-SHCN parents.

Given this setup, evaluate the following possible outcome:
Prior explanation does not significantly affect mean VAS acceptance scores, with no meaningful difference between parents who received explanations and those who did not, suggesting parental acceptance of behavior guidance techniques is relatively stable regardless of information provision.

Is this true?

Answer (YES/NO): NO